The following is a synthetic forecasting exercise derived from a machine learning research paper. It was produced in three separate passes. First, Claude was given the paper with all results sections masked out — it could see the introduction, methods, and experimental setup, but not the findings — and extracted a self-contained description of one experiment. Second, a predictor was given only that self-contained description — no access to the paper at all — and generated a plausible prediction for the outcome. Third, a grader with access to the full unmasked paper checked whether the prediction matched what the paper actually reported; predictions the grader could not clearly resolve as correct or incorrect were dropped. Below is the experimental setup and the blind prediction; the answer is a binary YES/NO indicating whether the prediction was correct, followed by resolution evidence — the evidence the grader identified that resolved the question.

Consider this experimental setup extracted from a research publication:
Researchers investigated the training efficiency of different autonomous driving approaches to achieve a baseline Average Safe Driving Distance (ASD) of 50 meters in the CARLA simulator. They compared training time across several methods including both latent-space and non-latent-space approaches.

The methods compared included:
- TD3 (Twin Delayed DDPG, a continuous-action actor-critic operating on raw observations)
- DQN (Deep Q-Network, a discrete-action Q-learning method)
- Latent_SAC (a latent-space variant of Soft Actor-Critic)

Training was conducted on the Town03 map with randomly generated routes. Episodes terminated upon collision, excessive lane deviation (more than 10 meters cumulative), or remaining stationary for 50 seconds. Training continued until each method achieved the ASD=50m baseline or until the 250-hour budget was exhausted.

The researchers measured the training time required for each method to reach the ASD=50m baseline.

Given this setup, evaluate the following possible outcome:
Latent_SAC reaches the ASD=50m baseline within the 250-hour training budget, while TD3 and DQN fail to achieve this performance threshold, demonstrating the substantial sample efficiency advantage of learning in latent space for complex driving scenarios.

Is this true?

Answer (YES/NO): NO